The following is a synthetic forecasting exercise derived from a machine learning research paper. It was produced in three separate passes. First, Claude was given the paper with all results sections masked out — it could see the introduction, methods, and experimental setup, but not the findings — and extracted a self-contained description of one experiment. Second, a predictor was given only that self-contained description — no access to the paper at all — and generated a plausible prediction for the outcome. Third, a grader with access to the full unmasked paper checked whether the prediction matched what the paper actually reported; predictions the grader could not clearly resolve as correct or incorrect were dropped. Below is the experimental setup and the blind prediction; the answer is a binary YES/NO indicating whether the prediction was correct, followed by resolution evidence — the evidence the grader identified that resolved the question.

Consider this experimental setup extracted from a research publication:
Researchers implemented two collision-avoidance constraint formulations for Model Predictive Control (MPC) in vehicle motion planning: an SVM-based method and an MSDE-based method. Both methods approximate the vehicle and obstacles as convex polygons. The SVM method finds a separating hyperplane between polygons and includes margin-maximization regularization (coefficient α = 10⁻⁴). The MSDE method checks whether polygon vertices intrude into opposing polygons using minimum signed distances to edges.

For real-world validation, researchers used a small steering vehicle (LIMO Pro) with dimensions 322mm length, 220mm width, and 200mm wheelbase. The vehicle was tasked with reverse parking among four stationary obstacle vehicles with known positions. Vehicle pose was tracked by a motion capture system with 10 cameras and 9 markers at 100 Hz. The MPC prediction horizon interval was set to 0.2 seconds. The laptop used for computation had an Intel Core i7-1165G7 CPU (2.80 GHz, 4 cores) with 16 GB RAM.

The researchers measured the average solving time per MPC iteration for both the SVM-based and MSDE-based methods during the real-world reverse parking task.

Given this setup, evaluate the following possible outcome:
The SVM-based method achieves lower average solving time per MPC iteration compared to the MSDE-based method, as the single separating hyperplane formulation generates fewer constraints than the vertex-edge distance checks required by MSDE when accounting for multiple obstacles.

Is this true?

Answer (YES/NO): NO